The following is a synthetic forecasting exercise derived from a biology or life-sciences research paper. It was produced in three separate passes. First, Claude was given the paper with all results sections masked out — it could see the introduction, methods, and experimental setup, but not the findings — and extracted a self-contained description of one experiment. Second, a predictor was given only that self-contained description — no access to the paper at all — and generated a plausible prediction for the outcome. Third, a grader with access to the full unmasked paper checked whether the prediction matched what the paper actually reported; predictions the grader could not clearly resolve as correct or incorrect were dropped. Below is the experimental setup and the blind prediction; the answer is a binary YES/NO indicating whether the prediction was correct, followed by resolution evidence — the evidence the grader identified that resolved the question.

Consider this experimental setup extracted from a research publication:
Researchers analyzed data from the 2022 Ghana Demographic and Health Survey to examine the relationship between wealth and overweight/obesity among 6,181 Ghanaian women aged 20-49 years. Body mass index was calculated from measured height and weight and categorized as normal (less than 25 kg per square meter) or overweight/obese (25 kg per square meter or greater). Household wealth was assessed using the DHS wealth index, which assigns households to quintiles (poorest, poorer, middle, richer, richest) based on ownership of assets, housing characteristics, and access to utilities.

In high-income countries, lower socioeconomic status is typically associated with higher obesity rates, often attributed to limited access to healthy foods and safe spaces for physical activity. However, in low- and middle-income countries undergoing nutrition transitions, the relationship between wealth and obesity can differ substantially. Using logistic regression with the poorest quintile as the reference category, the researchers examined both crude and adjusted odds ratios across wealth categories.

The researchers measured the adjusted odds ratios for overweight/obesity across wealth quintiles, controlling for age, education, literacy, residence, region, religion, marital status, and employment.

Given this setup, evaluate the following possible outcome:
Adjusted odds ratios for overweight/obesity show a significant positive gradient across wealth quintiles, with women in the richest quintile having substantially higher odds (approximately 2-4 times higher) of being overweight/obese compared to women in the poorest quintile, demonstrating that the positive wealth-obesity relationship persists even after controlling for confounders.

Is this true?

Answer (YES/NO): NO